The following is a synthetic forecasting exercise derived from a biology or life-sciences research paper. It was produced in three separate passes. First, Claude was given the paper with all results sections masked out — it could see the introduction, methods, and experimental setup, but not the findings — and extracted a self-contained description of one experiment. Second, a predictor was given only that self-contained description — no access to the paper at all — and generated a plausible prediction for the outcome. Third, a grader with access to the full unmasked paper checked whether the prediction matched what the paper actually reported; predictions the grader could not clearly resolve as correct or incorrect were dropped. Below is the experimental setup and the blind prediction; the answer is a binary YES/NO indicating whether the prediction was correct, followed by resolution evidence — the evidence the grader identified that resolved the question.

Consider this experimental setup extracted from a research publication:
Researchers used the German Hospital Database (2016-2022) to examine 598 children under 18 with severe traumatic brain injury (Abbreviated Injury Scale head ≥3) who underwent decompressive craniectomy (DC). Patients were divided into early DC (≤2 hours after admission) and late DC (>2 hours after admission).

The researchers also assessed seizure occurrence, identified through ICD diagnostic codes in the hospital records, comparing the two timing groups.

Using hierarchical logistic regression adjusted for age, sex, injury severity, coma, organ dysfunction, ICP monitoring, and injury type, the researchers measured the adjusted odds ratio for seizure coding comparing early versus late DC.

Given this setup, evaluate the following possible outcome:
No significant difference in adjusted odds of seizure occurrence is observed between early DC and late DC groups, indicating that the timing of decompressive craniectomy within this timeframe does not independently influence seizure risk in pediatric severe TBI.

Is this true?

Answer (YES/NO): YES